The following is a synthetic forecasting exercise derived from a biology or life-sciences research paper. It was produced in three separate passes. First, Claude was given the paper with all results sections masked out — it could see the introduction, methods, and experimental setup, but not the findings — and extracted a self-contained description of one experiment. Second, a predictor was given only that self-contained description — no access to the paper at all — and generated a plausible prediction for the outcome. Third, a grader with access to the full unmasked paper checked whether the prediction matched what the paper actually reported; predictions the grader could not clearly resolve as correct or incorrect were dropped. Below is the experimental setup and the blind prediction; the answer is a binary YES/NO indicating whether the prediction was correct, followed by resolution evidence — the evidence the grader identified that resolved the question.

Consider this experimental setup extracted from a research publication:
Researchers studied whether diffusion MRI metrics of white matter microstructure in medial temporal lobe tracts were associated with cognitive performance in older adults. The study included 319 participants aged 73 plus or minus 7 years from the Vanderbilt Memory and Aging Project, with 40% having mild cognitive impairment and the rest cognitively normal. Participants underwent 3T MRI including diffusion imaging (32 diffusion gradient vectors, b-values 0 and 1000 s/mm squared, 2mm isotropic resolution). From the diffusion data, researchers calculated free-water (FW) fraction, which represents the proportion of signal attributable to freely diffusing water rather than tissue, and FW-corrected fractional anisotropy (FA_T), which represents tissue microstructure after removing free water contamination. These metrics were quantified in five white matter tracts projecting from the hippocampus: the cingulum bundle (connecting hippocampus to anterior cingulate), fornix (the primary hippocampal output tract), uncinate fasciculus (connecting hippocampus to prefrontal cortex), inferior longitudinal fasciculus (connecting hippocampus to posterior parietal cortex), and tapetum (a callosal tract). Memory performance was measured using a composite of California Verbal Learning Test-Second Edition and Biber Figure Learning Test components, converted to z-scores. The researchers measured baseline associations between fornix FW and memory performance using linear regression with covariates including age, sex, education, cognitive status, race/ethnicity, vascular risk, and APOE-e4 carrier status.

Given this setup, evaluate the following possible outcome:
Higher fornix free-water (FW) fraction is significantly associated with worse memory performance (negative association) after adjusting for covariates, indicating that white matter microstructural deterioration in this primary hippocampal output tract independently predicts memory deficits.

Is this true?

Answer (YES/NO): NO